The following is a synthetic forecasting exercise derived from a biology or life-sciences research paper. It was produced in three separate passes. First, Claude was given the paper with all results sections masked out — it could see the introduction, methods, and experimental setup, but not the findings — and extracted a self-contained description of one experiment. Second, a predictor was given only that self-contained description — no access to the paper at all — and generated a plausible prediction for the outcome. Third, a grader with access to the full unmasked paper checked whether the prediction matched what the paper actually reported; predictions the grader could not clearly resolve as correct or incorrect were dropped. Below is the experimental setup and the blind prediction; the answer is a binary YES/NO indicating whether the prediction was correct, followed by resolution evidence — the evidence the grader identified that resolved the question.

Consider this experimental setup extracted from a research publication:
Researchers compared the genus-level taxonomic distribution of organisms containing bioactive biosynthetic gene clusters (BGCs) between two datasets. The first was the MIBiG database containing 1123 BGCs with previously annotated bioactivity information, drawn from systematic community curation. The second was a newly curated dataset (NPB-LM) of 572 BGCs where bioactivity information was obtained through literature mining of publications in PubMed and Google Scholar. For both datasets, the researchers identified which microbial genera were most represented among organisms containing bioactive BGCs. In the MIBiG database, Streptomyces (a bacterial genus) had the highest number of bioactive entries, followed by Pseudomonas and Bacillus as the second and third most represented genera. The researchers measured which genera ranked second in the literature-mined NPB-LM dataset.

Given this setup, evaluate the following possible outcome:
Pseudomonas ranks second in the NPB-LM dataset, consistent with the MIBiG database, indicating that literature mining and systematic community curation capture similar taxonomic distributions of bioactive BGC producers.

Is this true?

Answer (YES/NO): NO